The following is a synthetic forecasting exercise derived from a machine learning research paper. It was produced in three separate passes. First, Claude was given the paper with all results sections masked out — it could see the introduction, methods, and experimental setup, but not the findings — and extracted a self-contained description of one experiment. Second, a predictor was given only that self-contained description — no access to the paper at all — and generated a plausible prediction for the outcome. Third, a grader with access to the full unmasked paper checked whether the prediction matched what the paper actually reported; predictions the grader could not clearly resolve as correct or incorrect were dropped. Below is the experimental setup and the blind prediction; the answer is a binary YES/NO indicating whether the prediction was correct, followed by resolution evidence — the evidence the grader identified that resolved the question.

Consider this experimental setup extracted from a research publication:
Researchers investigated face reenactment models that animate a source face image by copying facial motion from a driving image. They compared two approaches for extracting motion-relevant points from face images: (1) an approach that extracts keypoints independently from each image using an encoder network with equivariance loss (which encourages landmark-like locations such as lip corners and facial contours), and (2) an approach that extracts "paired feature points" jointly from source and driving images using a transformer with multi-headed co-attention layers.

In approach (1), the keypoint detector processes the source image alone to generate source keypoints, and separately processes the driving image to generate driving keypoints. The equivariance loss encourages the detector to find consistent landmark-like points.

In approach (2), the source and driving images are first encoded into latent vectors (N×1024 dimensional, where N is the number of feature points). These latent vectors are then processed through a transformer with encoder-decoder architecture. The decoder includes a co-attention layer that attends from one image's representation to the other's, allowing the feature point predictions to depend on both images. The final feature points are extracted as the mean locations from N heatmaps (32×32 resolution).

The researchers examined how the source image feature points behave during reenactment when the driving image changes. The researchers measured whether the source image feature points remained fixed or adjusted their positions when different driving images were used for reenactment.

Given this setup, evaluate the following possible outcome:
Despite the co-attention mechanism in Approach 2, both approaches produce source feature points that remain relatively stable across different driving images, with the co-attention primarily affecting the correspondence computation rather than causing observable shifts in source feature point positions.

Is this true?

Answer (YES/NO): NO